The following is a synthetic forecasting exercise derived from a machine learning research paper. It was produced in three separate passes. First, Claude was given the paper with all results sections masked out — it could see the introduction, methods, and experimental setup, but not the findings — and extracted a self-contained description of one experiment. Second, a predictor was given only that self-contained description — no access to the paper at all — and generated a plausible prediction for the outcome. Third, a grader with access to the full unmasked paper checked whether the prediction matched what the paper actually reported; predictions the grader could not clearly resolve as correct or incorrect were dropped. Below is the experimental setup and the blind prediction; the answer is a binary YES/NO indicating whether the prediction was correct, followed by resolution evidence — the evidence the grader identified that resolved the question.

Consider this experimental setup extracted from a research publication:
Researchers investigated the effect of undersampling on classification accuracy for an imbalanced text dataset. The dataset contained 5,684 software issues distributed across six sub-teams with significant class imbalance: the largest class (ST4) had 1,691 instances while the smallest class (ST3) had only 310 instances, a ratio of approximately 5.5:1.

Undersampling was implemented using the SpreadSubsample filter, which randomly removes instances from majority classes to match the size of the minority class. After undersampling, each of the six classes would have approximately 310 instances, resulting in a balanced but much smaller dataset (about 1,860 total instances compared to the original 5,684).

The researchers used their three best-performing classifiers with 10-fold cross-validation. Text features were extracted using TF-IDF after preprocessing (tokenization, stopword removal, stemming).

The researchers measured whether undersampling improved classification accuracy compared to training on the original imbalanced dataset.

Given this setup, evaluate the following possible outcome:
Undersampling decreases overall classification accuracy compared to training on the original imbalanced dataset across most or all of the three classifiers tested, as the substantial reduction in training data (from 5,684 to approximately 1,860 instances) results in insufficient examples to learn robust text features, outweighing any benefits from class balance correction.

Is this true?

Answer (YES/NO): YES